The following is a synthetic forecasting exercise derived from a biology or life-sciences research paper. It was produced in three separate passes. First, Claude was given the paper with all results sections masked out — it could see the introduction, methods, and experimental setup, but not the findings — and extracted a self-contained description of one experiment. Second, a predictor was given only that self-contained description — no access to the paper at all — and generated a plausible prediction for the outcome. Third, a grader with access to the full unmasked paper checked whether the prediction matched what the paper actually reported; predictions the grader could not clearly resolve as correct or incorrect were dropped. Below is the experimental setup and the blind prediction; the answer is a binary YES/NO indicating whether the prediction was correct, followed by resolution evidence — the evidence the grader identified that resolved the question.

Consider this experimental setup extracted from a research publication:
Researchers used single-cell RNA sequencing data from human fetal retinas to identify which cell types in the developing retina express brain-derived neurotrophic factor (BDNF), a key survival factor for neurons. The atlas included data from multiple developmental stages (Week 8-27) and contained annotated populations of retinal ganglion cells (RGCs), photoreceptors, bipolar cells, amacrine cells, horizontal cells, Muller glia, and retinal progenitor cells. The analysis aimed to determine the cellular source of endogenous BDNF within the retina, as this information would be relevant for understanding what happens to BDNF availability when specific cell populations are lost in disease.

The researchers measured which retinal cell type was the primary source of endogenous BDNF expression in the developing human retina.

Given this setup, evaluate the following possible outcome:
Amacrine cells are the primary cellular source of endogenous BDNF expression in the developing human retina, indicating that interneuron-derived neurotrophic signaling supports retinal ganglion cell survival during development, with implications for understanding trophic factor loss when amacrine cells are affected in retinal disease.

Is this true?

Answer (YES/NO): NO